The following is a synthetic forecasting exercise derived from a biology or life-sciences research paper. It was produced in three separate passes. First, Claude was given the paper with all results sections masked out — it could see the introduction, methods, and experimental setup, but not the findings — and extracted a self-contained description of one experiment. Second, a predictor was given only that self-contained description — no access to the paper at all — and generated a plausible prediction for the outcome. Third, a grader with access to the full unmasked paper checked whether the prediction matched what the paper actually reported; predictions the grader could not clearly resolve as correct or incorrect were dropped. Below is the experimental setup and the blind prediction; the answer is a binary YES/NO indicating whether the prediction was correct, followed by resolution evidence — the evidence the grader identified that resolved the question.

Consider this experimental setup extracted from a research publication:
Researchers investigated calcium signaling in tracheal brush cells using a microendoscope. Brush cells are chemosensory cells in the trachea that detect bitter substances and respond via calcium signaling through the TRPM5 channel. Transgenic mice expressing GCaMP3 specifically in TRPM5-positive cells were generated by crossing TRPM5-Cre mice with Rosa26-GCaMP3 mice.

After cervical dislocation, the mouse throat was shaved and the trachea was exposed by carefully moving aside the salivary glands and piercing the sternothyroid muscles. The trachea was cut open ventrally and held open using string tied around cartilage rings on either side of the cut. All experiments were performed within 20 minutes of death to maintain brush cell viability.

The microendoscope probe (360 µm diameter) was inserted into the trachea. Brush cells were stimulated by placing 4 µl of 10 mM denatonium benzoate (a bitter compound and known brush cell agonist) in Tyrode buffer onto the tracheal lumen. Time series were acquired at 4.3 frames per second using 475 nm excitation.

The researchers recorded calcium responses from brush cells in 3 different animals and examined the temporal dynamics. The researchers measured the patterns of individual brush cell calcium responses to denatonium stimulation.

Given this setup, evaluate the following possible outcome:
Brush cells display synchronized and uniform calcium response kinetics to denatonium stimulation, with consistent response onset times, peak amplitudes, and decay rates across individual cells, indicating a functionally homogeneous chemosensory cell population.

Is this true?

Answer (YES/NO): NO